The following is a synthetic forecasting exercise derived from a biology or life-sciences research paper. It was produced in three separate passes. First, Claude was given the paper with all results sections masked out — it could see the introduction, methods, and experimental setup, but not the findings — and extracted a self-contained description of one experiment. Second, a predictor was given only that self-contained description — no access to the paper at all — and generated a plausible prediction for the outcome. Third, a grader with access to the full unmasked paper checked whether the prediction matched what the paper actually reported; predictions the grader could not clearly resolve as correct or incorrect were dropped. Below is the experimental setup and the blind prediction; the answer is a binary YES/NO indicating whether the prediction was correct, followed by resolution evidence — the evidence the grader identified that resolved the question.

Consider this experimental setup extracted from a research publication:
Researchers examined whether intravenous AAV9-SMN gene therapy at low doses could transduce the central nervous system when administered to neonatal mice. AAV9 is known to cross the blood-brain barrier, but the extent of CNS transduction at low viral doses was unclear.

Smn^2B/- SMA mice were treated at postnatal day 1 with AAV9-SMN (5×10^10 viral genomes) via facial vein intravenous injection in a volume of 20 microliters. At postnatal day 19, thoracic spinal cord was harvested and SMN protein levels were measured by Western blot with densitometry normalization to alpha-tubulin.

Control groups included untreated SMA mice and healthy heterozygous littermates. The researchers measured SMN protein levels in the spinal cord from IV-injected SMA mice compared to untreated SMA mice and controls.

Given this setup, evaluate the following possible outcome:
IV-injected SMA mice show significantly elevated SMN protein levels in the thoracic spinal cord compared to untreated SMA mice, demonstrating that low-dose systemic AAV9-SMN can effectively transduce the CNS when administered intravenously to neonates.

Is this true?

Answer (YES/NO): NO